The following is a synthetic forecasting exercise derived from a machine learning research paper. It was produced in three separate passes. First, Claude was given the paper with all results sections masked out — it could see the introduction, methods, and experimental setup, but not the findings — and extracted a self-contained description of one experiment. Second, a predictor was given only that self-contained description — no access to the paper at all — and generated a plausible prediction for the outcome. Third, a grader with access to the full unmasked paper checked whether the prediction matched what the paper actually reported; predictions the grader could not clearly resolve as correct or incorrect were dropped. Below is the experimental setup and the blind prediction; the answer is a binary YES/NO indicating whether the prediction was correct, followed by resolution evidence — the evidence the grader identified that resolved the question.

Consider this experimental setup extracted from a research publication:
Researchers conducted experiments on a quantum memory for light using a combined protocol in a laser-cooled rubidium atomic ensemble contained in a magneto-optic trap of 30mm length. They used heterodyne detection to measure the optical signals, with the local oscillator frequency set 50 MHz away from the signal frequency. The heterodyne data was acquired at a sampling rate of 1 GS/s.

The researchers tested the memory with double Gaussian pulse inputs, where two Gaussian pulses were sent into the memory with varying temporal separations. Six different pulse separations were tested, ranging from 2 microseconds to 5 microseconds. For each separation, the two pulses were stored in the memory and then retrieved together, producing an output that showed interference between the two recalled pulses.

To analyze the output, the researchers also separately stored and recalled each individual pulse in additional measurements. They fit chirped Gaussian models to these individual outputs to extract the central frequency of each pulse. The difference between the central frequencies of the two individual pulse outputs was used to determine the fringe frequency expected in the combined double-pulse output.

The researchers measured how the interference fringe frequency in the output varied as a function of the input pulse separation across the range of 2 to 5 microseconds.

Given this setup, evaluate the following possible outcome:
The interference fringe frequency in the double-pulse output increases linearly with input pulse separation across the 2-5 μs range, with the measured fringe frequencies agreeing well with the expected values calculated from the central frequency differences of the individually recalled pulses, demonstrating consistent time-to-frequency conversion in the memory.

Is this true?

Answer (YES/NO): YES